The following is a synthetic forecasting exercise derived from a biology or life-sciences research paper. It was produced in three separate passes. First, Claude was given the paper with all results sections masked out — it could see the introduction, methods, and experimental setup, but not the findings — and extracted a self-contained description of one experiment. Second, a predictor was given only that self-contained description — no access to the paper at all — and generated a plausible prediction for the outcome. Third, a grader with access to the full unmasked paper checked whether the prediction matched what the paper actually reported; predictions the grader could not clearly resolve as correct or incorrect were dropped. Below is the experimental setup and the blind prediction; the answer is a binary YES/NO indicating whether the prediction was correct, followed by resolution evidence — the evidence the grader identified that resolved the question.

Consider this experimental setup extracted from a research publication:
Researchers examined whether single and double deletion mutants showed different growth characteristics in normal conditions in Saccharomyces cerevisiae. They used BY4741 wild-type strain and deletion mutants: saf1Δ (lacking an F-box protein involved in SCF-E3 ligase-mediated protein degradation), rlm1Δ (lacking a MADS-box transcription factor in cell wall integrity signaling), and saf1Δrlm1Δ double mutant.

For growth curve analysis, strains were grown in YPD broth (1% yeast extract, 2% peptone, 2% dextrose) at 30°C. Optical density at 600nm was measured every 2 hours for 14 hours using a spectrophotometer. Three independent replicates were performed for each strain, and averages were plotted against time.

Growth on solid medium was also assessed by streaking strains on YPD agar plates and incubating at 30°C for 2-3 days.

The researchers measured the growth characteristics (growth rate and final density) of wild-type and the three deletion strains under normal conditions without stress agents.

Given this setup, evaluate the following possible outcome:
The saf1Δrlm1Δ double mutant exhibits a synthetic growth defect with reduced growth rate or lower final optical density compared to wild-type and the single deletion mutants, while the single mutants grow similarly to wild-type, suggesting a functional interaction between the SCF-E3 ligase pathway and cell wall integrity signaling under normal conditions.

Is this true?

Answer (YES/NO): NO